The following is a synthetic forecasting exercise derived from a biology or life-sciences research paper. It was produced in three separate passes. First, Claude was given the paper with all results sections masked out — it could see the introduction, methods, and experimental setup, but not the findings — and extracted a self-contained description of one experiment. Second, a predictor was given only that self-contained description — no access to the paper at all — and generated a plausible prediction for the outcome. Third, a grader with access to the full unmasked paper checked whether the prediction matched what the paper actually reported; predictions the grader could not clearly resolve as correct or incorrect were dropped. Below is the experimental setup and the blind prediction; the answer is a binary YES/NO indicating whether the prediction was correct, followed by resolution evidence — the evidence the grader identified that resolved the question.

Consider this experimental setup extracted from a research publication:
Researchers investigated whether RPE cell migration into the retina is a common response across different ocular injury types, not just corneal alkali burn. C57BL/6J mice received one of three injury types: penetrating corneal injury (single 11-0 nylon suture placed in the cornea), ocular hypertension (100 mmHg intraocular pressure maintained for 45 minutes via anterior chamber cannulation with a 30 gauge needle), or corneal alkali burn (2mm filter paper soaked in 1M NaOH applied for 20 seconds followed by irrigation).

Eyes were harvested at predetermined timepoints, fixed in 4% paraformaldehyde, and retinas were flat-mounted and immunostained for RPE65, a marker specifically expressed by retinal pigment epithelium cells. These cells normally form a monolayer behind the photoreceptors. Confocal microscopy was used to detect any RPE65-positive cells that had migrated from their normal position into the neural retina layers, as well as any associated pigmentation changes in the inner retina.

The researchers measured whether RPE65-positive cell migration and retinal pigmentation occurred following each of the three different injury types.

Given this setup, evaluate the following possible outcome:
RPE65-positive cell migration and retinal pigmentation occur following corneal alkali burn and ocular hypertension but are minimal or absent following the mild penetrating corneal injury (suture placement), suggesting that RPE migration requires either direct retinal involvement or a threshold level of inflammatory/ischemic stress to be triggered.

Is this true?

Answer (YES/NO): NO